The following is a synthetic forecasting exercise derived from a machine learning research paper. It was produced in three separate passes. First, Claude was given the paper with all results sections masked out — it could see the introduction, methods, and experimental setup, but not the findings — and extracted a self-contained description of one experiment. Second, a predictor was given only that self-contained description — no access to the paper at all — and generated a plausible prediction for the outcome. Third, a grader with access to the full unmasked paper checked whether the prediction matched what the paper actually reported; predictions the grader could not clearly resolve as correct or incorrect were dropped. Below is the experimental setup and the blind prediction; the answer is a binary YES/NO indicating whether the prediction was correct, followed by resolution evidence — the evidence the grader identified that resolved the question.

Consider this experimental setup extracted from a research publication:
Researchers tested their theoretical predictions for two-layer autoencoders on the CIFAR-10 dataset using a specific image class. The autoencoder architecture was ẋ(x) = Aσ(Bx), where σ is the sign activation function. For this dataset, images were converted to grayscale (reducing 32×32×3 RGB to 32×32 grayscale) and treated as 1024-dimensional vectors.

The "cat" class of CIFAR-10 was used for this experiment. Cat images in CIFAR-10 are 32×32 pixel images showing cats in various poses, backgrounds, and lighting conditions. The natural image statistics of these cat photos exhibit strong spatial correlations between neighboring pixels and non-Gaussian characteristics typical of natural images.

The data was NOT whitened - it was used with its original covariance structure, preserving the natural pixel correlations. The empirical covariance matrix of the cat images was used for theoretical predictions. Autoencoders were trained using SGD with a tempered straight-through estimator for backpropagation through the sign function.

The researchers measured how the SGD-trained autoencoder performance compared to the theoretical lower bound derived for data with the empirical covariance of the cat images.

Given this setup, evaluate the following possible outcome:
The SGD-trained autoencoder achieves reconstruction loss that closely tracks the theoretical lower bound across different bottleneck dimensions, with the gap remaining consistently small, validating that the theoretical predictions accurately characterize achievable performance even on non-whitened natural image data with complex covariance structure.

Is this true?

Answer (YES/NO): YES